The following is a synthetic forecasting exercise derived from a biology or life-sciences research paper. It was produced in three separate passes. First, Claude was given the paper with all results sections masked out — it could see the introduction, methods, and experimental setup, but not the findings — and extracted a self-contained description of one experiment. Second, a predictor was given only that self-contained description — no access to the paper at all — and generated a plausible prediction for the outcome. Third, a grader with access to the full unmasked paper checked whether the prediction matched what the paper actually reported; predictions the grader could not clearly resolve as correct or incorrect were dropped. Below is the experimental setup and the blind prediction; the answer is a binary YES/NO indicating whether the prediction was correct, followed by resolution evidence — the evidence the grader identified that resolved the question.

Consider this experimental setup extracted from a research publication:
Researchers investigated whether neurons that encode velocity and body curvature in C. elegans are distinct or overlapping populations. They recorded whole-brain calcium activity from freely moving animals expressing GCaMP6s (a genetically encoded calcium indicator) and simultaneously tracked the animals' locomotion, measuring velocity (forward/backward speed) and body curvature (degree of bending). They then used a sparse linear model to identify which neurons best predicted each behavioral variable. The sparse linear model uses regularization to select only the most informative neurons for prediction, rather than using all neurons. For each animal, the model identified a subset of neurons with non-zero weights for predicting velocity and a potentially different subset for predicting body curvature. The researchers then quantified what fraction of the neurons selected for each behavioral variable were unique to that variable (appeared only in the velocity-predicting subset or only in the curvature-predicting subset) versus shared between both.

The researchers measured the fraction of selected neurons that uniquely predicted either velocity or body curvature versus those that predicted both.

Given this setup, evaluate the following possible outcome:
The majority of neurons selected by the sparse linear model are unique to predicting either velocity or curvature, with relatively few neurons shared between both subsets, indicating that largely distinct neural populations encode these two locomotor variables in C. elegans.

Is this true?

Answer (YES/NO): YES